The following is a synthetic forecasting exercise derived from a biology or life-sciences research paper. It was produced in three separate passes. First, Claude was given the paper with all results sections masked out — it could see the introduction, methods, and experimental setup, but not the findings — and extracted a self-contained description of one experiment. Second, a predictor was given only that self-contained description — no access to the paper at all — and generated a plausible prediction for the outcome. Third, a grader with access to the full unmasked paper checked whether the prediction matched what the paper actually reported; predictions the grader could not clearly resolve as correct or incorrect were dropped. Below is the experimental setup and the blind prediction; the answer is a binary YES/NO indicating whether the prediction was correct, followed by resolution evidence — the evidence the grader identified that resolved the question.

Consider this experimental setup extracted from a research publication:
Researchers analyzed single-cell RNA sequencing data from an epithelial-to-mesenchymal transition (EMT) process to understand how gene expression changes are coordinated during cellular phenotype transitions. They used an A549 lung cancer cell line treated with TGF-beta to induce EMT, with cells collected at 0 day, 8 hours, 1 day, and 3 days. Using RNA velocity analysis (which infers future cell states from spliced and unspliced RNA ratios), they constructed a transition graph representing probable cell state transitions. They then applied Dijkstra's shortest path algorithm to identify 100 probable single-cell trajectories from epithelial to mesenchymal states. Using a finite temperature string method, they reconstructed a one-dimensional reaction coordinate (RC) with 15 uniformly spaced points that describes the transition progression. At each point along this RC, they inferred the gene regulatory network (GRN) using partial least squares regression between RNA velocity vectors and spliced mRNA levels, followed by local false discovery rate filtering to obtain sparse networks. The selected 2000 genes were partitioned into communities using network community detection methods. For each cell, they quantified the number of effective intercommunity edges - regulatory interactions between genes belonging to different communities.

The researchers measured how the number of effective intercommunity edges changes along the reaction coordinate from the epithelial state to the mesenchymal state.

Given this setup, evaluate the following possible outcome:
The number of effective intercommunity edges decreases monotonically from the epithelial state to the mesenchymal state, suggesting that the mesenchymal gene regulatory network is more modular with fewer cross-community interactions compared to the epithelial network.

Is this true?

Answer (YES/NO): NO